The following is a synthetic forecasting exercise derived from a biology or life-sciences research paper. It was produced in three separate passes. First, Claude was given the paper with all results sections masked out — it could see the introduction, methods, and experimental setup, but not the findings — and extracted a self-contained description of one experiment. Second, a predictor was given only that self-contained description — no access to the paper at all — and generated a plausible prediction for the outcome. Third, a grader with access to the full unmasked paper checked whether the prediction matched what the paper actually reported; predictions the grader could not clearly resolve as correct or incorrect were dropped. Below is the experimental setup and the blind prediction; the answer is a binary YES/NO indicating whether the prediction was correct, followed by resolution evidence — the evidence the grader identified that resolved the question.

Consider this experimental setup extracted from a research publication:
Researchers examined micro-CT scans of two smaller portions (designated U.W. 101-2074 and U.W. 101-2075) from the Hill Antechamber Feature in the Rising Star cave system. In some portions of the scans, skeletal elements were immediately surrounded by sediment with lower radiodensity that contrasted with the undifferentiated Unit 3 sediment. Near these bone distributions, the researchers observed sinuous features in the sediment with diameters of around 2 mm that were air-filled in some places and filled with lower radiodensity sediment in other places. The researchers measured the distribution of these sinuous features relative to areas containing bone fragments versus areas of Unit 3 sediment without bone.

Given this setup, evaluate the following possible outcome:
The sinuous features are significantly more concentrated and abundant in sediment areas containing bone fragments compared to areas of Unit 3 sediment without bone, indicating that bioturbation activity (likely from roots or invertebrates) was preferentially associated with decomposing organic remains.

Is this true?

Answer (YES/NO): YES